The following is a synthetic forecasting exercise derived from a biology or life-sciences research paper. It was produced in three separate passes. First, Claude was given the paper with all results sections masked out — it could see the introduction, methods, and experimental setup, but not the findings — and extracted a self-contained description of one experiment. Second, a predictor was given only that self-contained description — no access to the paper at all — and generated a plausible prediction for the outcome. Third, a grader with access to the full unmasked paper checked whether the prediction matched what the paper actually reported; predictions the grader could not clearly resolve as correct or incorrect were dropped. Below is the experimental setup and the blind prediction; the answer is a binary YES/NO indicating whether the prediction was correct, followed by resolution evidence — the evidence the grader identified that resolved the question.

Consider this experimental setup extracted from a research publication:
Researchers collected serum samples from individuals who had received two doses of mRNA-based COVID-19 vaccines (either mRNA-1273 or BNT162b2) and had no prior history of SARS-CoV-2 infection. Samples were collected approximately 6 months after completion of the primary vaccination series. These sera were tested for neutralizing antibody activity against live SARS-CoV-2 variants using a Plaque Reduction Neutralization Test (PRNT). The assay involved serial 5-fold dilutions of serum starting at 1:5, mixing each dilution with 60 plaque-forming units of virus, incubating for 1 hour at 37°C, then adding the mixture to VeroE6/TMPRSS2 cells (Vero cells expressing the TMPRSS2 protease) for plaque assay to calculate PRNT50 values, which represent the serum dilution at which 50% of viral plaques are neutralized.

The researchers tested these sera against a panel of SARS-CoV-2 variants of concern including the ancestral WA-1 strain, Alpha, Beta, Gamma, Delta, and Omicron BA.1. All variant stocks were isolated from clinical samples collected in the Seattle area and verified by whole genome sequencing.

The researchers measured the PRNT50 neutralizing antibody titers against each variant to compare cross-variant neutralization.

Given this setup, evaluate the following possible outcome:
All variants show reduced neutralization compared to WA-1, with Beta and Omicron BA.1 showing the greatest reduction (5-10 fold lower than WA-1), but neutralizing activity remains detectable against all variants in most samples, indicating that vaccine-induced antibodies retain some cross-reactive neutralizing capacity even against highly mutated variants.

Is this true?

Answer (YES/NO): NO